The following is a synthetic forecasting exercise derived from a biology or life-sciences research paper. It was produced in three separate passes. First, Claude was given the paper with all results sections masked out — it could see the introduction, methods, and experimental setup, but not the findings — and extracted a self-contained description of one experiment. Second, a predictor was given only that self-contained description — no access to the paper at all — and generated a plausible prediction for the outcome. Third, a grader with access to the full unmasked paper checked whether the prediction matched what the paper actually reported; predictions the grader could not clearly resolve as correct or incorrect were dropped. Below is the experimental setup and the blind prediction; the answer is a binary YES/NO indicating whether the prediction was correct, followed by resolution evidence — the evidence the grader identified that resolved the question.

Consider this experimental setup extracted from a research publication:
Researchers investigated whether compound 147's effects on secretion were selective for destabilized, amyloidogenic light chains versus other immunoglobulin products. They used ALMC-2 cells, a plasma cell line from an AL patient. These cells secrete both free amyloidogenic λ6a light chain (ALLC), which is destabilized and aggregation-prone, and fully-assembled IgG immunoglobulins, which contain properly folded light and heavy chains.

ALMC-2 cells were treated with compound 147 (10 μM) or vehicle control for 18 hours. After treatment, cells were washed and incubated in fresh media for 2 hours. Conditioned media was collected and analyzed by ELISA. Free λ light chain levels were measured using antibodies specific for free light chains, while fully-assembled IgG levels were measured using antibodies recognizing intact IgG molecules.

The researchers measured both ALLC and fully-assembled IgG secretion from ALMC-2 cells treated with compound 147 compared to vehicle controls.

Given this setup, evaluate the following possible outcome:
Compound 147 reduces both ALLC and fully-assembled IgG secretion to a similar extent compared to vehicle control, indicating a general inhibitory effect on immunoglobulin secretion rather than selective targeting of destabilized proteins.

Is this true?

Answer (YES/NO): NO